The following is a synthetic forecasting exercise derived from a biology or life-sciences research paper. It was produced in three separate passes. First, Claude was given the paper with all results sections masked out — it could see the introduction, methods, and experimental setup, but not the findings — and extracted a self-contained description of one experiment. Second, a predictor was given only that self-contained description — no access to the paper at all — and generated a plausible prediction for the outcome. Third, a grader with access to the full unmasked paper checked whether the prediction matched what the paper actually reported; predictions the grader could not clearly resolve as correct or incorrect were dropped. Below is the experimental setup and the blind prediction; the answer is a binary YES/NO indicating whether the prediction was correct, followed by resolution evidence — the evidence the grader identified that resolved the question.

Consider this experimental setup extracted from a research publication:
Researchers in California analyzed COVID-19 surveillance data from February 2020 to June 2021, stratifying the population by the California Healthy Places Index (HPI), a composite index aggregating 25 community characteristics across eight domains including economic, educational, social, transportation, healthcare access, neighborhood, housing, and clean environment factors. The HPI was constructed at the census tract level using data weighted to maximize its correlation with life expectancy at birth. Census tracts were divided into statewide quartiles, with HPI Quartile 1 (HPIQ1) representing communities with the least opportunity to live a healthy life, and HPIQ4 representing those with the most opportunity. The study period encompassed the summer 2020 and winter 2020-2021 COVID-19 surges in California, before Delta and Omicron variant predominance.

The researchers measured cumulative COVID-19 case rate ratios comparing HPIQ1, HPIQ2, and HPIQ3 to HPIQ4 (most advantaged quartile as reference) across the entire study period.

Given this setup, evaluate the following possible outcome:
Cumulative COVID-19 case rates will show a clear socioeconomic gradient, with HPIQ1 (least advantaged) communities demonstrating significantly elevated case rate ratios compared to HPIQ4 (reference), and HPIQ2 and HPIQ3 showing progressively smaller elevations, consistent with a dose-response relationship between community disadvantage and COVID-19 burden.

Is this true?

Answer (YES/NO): YES